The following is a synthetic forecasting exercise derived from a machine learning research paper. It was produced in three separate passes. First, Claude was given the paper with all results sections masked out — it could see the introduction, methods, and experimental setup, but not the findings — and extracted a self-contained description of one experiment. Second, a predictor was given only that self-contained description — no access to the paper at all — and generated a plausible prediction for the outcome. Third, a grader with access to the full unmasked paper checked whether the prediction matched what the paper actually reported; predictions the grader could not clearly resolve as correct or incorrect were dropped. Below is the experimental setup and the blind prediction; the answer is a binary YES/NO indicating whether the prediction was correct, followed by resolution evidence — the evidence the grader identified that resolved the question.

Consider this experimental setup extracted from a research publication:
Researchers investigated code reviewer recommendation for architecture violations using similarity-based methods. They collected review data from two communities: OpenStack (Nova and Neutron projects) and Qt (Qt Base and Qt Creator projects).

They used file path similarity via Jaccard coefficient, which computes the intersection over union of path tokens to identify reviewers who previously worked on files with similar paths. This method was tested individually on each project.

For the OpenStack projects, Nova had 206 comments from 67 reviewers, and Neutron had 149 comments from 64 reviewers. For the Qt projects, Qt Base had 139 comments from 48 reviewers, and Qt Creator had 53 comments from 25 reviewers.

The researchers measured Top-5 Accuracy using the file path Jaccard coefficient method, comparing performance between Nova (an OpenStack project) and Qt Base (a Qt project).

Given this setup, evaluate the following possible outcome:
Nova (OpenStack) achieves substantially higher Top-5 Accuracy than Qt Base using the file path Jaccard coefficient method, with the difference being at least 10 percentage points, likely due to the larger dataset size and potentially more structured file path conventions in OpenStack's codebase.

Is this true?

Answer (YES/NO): NO